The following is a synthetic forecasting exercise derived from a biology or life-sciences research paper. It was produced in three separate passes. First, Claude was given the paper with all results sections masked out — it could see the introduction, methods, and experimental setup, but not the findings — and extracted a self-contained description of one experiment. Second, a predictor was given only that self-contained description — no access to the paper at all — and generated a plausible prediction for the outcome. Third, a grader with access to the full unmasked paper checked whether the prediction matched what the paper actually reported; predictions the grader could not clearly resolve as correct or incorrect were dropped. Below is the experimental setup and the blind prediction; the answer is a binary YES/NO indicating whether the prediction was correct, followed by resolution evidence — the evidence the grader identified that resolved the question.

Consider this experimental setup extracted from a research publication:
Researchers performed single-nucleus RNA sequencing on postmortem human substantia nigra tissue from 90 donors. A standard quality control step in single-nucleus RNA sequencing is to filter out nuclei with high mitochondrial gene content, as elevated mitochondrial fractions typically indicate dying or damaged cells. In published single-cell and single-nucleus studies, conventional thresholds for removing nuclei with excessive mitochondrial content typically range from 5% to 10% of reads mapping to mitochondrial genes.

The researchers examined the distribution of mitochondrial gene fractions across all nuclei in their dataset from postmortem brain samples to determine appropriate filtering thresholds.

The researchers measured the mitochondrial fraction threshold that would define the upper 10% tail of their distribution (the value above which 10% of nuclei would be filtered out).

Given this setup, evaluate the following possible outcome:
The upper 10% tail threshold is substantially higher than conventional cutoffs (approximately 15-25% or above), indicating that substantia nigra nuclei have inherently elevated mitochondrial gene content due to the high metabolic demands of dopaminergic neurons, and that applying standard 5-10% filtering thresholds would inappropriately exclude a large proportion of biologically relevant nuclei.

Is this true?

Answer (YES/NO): NO